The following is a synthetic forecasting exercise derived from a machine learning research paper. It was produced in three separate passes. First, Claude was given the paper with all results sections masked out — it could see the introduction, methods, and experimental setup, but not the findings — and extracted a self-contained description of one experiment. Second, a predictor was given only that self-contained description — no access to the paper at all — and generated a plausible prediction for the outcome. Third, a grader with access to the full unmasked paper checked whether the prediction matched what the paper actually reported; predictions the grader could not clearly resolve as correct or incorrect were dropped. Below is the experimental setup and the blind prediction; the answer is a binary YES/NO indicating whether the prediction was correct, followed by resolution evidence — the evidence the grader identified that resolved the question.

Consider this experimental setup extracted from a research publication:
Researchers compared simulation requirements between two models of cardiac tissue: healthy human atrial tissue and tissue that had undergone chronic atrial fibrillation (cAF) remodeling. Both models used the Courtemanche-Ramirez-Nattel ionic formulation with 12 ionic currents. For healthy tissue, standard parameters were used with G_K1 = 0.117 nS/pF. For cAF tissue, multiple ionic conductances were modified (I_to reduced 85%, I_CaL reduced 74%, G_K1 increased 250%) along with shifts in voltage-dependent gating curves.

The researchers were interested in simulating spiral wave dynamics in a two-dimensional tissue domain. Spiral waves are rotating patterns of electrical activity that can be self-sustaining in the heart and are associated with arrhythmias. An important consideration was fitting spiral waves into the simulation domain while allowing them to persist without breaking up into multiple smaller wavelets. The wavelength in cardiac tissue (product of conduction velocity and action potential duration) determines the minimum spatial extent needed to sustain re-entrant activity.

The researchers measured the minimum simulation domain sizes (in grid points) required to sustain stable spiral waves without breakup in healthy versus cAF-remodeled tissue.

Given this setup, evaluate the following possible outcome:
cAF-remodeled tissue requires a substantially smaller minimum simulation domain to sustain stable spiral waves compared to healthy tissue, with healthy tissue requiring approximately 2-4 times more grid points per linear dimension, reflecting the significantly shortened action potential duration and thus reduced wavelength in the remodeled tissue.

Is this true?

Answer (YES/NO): YES